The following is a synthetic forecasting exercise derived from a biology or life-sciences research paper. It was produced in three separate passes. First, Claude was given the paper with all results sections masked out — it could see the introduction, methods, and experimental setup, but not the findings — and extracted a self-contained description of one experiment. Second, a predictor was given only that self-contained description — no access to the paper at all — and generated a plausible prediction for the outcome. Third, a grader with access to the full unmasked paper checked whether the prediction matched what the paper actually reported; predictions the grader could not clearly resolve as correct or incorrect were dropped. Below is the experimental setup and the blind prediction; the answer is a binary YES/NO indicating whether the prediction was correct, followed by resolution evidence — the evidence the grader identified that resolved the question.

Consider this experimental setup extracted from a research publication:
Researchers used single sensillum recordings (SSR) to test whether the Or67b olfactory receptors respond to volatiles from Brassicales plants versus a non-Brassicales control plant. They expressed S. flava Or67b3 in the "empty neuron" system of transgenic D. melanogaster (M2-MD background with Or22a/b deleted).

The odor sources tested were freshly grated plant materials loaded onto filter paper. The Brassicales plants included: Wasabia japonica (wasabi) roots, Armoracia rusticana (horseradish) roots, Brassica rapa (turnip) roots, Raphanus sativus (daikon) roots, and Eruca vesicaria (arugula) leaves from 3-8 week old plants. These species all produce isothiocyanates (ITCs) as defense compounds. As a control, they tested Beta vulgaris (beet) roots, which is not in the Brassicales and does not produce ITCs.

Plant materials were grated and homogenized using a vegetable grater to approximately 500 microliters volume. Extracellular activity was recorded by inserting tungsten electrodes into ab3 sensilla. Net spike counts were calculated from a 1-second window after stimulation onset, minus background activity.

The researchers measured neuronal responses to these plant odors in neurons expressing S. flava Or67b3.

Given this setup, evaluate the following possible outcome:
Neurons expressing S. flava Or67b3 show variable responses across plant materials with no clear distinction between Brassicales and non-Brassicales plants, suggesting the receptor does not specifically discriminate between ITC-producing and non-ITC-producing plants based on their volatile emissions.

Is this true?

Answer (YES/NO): NO